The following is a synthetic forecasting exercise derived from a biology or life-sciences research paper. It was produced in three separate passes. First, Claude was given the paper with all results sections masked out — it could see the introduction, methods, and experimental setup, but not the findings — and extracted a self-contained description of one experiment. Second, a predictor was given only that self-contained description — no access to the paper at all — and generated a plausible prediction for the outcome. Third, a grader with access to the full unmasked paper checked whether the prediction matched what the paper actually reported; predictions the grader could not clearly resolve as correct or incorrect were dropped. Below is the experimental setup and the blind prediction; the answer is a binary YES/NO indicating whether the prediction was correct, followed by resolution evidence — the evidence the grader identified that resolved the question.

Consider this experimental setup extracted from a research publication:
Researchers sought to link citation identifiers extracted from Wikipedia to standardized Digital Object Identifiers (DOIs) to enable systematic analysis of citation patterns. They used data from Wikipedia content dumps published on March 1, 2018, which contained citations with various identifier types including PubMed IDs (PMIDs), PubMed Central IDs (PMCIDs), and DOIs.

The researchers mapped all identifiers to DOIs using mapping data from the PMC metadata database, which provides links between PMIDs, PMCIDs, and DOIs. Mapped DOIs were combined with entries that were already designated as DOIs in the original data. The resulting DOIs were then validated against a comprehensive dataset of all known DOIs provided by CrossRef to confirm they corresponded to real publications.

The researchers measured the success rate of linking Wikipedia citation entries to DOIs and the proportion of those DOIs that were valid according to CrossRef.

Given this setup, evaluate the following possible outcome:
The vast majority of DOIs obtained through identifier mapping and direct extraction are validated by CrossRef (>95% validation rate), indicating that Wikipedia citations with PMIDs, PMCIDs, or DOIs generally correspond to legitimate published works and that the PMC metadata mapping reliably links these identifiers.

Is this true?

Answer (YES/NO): YES